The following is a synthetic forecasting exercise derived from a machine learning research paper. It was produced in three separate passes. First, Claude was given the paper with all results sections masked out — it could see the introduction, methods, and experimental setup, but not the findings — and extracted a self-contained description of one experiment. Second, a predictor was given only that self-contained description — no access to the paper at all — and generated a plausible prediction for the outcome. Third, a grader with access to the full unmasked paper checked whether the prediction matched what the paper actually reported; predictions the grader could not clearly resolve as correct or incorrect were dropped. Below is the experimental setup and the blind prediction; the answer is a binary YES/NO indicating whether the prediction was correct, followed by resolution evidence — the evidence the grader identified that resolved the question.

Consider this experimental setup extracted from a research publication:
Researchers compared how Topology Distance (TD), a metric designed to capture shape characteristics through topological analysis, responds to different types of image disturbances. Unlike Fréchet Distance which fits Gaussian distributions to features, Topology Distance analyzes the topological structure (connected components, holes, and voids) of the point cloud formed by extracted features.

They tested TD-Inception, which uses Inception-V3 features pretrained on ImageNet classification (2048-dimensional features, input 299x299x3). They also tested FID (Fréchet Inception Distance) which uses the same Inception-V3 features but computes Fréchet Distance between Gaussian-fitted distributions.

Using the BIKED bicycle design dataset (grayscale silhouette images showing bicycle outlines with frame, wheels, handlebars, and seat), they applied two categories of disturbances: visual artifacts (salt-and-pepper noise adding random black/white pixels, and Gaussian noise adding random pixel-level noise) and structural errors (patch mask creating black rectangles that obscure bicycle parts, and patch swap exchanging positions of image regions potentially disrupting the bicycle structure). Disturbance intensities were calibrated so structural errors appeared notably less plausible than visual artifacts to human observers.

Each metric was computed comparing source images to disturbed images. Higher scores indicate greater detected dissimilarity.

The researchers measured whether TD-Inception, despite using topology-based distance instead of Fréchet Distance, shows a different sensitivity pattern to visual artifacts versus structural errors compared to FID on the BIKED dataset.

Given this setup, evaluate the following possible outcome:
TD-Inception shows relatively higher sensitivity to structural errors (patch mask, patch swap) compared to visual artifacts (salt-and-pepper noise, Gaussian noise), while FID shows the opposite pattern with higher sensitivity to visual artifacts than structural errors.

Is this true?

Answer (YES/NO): YES